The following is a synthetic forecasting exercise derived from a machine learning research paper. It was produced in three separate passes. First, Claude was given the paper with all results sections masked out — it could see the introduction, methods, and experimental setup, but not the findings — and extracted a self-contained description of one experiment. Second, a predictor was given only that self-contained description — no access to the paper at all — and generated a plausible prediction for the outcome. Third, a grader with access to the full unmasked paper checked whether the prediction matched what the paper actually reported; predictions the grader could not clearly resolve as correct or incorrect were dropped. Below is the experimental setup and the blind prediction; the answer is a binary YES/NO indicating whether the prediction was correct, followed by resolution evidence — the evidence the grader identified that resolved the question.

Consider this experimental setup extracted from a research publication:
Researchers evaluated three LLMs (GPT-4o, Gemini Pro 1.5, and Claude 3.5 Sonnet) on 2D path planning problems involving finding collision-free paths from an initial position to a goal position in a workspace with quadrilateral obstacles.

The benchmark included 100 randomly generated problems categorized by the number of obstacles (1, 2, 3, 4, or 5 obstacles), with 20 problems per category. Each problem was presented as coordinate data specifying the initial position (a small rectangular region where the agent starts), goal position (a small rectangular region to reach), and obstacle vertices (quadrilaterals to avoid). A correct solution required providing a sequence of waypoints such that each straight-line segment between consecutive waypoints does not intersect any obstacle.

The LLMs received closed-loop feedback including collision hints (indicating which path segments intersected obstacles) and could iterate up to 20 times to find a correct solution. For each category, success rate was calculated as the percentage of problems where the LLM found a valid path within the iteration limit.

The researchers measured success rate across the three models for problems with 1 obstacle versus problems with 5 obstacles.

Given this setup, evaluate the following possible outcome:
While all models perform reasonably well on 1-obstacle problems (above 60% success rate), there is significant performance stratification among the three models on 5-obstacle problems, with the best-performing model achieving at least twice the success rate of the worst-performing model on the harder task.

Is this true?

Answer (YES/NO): YES